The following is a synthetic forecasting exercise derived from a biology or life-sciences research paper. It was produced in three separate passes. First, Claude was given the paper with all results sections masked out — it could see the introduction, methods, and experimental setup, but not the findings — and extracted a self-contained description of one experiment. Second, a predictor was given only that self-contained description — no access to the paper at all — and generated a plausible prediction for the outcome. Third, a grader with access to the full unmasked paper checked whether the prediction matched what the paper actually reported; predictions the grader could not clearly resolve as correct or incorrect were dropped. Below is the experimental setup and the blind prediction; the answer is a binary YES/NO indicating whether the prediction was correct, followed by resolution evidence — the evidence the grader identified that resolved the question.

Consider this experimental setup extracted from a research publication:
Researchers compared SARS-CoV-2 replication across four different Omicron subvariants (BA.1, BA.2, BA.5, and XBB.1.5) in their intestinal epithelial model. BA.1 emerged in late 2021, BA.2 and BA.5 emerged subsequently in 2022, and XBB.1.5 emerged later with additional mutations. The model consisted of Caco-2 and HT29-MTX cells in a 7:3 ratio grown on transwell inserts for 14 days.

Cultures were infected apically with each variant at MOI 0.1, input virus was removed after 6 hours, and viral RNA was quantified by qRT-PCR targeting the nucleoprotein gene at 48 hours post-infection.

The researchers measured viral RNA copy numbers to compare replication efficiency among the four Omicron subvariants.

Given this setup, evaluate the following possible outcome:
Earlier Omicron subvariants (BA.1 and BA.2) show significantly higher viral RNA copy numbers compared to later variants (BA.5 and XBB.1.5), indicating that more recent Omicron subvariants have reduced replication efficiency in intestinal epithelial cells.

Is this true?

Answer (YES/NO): NO